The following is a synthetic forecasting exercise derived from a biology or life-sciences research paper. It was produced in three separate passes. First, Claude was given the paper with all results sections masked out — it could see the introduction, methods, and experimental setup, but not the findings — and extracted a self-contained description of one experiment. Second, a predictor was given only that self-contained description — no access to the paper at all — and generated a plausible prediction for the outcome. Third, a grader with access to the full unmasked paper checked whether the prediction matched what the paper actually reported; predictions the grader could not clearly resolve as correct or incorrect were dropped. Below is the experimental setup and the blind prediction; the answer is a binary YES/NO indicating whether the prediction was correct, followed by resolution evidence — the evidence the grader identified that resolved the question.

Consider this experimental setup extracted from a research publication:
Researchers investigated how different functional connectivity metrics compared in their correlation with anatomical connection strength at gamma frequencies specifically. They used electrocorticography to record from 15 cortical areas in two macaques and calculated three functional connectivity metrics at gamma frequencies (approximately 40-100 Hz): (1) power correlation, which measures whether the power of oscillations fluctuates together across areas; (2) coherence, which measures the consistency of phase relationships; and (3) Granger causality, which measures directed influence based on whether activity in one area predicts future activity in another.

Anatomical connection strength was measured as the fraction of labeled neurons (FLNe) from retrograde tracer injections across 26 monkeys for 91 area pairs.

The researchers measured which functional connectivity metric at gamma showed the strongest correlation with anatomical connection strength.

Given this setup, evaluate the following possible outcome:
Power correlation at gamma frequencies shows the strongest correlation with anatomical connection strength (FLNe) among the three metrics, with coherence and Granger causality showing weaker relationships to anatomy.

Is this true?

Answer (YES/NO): NO